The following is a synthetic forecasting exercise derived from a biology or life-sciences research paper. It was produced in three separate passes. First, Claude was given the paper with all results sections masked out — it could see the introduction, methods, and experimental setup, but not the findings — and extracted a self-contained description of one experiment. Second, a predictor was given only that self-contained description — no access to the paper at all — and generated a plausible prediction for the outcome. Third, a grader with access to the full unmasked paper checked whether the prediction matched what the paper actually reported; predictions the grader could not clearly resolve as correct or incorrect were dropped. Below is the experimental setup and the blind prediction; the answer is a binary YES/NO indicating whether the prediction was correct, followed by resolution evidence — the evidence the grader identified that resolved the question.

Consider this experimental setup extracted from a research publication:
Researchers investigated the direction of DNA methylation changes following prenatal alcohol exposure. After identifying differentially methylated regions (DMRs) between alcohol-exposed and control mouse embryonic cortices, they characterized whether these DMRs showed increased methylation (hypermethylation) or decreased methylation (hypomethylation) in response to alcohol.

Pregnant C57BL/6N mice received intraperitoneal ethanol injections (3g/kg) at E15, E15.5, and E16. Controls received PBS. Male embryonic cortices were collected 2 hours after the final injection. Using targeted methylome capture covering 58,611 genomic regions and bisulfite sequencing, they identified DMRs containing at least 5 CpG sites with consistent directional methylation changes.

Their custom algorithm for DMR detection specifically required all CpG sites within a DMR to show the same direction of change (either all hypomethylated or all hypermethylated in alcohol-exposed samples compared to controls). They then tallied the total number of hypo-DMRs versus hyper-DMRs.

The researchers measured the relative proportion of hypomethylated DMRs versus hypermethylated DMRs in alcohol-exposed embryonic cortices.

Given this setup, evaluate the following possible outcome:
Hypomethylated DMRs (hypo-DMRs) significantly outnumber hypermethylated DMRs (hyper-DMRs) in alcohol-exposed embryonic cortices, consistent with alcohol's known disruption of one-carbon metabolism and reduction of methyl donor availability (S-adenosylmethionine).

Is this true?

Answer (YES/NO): NO